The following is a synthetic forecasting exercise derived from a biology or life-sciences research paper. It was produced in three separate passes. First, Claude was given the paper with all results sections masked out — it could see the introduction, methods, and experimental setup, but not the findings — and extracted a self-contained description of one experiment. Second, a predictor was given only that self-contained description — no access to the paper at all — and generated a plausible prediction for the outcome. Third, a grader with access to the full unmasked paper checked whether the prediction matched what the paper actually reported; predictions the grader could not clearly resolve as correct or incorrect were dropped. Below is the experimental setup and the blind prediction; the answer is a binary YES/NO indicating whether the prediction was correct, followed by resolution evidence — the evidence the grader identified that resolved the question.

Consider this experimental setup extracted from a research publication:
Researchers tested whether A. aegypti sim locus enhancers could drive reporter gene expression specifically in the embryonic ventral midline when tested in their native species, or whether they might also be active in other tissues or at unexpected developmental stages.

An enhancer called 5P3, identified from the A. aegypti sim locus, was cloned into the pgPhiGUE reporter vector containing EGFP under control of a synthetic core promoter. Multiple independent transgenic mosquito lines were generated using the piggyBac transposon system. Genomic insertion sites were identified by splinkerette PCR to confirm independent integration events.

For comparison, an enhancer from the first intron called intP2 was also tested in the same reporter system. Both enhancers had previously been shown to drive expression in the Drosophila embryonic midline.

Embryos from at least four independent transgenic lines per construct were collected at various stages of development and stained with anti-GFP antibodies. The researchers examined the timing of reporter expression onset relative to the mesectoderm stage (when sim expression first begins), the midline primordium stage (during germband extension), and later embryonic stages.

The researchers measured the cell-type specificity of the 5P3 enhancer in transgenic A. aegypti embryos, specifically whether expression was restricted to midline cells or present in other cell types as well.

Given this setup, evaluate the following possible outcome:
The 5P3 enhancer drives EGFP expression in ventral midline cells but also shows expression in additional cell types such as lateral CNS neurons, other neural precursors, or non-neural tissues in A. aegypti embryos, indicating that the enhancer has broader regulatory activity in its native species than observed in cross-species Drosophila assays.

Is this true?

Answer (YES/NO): NO